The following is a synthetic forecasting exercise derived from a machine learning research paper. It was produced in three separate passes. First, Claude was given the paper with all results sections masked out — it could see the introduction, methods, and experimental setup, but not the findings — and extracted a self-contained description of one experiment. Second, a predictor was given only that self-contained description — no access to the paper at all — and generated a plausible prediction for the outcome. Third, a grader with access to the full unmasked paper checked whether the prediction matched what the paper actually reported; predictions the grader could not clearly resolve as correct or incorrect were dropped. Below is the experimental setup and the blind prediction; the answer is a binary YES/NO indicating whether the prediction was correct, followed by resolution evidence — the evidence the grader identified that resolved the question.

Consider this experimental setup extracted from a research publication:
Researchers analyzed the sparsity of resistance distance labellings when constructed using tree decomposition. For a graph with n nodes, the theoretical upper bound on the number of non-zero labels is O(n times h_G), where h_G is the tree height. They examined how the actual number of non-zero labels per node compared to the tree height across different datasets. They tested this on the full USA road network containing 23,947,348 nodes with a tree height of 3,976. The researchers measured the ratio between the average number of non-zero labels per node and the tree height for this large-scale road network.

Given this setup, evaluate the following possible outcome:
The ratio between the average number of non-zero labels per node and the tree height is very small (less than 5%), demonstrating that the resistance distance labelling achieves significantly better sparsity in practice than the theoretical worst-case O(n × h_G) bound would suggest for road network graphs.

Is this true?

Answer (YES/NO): NO